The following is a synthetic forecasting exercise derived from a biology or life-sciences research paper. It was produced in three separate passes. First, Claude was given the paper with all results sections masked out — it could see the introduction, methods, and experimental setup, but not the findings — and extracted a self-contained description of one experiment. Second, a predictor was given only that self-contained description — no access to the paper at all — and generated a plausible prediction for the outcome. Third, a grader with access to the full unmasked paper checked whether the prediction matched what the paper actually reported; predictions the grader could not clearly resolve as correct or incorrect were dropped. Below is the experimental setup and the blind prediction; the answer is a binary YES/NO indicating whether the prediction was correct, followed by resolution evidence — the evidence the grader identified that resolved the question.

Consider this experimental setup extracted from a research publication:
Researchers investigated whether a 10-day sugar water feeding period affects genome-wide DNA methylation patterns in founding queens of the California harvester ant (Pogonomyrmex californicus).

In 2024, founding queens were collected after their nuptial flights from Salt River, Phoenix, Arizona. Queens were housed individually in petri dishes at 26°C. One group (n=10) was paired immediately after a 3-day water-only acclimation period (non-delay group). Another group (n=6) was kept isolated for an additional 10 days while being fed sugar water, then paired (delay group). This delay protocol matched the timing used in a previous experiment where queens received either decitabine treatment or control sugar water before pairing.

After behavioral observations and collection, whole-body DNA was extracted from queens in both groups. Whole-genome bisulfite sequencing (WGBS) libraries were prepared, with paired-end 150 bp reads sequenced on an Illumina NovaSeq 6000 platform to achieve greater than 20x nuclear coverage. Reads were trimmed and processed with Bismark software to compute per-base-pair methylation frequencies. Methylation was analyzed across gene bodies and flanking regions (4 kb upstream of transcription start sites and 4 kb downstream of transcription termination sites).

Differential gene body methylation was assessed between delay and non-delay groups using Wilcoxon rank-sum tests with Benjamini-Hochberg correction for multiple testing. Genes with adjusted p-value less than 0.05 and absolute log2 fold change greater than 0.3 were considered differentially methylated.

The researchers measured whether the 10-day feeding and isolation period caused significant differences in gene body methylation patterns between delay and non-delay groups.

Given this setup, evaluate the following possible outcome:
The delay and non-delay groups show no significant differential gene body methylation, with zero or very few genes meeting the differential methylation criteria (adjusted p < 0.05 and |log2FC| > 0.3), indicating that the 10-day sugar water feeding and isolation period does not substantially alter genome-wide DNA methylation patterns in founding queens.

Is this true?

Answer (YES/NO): YES